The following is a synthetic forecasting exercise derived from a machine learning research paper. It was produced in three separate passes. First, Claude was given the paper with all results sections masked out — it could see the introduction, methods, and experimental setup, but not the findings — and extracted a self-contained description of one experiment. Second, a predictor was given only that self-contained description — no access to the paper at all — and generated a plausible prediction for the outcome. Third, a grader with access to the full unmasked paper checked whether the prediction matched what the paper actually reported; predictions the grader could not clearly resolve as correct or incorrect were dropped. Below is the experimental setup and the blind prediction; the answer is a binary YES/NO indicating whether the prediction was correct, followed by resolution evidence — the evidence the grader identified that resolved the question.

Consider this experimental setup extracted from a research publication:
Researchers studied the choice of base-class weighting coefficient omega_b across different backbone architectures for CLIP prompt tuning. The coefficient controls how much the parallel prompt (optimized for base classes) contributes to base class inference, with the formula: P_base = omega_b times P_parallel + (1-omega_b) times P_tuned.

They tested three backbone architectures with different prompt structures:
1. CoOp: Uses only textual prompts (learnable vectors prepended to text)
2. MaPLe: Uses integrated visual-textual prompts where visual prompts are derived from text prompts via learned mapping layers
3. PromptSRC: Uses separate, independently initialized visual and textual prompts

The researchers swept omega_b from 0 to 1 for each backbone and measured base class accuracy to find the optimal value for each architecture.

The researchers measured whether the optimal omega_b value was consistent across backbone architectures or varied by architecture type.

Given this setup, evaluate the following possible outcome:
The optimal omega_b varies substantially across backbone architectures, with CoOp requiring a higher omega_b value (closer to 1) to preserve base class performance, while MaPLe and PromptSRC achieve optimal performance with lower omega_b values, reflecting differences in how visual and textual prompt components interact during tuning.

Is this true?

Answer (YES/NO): NO